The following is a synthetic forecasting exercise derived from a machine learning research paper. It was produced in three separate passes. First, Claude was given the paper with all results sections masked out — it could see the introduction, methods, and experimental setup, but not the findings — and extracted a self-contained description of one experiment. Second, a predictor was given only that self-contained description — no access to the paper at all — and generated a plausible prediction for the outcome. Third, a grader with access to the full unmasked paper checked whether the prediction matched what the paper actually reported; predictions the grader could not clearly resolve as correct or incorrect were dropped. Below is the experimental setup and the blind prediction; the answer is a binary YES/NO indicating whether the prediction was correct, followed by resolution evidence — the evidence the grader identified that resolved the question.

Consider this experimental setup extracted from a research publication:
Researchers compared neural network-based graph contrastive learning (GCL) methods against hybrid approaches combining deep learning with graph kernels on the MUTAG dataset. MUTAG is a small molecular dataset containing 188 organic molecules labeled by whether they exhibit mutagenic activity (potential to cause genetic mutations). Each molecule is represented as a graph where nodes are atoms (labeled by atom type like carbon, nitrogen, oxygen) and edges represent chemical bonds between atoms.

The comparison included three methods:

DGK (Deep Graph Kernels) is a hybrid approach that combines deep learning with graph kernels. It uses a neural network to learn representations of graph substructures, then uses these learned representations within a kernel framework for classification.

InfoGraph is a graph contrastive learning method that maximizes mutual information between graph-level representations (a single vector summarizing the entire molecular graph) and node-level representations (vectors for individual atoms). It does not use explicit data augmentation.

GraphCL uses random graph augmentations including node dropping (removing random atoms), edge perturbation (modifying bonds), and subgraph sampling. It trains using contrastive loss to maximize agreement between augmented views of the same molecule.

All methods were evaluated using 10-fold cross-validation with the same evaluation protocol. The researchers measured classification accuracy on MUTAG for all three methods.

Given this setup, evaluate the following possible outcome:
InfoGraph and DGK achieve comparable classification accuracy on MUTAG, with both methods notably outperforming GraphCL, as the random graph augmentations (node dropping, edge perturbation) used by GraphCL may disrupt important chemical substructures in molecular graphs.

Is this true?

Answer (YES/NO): NO